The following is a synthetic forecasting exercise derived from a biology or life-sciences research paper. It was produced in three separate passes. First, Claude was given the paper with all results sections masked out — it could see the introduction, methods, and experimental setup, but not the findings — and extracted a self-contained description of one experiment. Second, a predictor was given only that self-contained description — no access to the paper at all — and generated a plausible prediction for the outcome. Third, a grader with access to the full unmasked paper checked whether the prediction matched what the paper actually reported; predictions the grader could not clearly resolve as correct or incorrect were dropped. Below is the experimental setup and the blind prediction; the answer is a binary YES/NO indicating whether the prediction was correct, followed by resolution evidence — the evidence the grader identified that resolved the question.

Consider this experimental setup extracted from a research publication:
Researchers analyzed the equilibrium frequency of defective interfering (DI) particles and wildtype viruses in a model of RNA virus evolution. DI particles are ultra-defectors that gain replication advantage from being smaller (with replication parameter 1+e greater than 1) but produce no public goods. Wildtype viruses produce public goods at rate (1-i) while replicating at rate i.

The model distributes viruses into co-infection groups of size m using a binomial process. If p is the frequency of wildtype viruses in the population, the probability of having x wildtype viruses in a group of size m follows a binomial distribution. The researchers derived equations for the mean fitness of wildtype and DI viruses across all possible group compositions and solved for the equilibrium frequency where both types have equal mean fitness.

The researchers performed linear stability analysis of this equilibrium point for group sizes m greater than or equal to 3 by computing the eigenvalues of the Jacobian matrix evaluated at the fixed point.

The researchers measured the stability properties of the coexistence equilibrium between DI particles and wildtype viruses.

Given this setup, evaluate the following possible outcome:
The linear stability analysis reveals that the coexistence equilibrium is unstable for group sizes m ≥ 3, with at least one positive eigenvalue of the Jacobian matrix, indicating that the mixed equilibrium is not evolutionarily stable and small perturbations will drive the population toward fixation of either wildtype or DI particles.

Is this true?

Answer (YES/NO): NO